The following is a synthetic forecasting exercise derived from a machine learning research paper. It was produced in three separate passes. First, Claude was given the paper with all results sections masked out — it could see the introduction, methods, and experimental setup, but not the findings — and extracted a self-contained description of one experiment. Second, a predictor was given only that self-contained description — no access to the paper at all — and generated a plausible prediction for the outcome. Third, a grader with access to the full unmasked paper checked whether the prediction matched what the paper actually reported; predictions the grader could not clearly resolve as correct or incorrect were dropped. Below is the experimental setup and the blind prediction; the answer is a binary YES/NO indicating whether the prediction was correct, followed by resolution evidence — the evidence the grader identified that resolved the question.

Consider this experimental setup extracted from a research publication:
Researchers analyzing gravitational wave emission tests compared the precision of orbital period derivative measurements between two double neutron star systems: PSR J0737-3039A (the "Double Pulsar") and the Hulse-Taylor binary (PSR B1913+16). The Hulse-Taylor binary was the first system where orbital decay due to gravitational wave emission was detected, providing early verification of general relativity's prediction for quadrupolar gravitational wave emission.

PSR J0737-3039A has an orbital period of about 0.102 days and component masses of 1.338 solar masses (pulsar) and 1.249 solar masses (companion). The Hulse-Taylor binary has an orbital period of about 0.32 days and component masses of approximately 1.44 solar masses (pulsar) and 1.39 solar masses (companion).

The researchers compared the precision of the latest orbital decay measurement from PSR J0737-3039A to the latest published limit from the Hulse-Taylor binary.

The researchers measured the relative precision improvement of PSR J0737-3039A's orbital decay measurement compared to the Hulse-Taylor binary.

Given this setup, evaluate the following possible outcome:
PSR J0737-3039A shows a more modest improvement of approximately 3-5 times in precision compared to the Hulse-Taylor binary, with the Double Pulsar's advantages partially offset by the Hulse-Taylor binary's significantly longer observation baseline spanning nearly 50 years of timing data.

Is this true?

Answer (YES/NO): NO